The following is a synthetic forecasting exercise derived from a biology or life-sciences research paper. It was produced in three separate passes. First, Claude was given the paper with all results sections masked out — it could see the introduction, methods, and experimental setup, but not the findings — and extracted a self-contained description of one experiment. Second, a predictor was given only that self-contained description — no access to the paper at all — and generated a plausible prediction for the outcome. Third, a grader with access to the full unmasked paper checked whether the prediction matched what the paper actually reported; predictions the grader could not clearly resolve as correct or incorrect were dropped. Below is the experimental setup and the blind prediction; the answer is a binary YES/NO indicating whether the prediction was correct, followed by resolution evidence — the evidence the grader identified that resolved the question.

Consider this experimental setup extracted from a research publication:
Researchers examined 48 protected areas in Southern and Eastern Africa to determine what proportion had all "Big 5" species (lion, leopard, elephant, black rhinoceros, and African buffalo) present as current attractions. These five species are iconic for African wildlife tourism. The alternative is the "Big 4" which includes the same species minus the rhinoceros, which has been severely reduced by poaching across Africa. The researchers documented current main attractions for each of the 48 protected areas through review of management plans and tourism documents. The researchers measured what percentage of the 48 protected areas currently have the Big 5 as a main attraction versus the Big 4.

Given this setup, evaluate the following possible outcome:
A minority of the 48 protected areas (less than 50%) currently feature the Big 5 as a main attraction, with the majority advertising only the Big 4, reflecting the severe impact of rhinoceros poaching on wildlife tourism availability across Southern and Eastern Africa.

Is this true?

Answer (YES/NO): NO